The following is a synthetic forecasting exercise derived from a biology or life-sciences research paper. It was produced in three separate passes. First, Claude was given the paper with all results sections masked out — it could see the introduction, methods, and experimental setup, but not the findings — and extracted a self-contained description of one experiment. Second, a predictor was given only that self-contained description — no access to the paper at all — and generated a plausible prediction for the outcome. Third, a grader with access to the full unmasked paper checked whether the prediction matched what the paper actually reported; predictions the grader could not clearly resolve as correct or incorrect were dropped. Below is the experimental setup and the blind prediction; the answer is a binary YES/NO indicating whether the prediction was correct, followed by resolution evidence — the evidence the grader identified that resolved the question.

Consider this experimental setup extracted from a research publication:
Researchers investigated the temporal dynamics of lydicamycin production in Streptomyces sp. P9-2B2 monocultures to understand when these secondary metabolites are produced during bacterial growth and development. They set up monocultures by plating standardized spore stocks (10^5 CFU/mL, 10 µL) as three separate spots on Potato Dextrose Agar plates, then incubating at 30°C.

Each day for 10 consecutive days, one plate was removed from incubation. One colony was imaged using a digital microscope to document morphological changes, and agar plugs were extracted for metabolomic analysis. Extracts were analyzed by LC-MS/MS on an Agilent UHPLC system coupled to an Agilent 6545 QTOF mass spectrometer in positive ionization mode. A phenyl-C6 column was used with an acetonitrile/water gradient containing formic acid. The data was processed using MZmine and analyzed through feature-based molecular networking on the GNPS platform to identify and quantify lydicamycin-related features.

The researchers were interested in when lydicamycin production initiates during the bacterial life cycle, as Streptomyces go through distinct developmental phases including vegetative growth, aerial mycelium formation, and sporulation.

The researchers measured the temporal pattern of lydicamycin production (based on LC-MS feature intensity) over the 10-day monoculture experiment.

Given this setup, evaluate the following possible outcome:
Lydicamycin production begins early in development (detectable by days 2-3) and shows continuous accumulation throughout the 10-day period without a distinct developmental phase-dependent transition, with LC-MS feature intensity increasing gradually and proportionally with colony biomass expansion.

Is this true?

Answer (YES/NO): NO